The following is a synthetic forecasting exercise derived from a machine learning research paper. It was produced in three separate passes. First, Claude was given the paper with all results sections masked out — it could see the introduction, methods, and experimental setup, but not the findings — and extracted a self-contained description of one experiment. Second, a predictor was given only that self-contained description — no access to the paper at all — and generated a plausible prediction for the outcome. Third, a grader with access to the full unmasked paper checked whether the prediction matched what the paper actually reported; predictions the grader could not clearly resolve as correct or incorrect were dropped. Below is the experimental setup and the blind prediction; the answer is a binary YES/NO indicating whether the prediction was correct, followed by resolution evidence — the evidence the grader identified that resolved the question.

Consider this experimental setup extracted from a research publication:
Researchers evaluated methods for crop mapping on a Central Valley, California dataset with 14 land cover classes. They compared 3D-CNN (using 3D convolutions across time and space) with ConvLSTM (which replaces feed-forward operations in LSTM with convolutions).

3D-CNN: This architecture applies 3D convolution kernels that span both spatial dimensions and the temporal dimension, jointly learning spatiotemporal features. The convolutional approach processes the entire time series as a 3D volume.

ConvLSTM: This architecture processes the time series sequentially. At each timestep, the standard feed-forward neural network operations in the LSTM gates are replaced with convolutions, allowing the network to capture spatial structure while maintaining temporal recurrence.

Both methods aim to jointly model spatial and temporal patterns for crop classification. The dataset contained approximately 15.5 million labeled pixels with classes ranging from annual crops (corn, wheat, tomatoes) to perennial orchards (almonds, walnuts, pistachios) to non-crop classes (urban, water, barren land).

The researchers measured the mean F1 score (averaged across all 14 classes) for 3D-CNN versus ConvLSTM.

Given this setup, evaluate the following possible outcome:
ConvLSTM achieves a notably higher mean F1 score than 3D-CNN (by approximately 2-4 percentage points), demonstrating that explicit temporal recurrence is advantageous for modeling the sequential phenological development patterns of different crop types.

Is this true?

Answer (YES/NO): NO